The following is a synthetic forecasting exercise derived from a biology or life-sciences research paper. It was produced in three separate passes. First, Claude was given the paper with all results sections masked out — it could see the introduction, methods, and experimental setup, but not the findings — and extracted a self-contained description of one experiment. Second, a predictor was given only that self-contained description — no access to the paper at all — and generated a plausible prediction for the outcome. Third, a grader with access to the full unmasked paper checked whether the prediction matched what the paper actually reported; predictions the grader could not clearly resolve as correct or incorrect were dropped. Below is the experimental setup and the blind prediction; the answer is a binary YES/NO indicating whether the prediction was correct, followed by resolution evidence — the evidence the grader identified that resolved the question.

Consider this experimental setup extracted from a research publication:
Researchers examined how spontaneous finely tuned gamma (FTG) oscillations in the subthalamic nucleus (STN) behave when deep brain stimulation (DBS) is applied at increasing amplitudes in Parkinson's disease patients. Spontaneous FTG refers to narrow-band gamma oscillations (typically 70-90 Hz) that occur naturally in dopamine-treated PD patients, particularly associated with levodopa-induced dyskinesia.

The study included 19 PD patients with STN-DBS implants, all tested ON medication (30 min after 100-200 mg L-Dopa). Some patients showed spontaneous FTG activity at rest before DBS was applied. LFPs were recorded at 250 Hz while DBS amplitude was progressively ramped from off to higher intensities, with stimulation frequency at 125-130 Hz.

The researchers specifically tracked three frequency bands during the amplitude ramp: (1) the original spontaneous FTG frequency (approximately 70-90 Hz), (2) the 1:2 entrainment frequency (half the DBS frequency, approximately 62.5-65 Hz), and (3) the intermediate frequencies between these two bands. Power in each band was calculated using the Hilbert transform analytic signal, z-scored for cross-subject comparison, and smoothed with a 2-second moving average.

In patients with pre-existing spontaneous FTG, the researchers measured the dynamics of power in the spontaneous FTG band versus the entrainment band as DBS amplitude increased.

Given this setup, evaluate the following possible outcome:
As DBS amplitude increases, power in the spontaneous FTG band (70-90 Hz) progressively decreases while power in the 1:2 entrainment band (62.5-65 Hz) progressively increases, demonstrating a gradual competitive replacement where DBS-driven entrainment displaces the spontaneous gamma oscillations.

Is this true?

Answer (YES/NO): NO